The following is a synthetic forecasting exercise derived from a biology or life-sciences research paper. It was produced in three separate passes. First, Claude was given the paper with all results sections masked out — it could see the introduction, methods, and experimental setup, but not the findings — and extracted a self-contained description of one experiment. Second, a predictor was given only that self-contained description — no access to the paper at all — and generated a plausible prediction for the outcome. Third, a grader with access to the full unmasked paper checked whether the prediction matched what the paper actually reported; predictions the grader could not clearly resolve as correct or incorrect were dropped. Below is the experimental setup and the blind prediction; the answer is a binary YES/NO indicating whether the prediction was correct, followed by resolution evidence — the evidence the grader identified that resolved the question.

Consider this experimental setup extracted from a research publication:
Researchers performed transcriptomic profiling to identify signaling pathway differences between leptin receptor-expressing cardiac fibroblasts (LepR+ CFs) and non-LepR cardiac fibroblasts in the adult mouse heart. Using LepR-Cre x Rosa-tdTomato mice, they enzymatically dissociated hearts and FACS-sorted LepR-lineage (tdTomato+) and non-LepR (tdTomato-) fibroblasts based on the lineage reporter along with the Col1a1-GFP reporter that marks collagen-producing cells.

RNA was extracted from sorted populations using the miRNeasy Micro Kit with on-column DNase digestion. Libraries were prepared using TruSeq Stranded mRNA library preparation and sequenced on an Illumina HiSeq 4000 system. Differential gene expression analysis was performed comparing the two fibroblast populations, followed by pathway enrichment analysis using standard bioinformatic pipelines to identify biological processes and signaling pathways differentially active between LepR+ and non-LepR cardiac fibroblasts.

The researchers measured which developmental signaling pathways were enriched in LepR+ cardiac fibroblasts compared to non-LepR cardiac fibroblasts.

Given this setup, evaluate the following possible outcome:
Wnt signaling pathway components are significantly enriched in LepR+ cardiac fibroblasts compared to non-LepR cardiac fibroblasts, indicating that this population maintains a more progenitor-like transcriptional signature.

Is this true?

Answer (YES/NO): NO